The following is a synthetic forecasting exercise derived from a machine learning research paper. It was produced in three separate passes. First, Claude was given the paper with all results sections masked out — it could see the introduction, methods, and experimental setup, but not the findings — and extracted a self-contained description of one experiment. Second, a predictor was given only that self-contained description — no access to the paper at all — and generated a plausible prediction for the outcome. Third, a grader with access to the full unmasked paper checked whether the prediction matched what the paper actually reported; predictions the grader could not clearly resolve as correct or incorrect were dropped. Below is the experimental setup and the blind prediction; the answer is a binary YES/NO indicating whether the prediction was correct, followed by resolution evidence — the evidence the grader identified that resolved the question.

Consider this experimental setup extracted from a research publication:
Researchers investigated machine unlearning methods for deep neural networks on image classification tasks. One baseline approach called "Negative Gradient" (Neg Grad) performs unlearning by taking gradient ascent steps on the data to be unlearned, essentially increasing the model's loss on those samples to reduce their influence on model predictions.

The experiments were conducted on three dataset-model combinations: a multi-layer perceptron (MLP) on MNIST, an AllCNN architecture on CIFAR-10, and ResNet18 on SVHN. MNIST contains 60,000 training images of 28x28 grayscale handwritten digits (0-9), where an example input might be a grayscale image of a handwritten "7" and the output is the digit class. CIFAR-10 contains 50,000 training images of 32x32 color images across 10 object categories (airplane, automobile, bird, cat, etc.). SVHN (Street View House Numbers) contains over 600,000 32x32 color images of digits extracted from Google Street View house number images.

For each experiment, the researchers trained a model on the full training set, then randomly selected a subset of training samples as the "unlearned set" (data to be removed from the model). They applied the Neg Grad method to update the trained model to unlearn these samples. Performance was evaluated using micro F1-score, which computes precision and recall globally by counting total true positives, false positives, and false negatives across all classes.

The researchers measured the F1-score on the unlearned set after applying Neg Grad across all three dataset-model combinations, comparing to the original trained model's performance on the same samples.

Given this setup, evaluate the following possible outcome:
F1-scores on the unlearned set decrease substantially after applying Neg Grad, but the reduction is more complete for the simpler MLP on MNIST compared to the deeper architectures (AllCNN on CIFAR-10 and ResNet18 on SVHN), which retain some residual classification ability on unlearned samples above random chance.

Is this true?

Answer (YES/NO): NO